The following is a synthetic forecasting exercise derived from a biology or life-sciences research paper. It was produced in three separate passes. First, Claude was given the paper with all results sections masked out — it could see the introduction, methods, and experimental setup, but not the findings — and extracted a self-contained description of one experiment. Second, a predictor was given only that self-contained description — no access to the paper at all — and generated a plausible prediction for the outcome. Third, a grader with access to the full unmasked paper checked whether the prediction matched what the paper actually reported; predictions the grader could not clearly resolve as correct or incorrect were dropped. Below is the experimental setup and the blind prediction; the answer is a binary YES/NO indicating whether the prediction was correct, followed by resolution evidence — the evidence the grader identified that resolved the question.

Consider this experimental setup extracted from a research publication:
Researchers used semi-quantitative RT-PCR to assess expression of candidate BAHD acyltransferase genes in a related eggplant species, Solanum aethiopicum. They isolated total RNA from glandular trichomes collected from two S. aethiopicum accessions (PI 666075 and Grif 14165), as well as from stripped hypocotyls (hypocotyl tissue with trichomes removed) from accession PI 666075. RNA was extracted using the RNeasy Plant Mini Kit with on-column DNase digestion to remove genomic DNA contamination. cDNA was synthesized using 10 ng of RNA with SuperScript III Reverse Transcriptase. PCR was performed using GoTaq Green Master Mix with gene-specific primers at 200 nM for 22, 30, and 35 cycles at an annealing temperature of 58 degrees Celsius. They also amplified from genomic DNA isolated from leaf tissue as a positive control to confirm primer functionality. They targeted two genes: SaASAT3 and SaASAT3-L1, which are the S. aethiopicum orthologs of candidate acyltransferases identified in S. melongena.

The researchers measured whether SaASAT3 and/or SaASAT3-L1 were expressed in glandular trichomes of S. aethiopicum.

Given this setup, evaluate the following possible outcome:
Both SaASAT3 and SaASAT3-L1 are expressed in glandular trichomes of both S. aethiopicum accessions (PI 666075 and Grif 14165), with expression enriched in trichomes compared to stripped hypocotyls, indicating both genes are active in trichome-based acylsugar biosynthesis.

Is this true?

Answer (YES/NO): NO